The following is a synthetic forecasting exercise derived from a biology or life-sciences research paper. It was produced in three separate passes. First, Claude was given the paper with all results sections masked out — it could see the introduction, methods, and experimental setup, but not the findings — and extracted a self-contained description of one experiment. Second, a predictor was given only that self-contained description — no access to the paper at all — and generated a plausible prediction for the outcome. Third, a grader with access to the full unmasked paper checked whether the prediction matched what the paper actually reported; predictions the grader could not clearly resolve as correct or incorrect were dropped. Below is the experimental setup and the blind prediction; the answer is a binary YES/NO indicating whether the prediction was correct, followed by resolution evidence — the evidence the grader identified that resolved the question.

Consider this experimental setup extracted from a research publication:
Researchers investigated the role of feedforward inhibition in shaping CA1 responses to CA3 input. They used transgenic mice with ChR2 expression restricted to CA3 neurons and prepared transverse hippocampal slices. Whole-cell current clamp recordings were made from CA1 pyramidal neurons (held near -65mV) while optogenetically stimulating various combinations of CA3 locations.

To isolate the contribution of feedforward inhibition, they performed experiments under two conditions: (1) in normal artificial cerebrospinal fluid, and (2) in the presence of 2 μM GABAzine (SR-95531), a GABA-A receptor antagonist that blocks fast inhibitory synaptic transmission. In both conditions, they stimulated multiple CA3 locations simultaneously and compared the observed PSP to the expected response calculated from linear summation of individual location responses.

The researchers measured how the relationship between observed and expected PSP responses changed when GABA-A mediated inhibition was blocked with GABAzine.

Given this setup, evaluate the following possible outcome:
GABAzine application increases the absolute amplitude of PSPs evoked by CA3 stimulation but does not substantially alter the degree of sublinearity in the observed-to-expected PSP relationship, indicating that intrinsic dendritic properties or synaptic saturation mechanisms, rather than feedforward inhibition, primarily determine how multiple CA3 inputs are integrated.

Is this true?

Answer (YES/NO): NO